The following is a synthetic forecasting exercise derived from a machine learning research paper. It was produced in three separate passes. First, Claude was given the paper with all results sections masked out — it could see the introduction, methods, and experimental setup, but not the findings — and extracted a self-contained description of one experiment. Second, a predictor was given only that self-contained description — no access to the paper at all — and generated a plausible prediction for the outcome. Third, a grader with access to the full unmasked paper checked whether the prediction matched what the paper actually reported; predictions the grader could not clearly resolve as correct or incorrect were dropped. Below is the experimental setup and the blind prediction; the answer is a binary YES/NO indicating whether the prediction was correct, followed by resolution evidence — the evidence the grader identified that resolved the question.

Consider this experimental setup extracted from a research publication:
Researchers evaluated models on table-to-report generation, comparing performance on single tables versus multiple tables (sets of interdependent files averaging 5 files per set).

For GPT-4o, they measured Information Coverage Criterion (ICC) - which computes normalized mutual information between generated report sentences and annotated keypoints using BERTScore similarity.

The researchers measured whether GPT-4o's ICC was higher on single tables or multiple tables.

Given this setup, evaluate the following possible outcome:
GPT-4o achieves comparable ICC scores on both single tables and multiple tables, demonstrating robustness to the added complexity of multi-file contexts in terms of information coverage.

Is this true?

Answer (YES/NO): YES